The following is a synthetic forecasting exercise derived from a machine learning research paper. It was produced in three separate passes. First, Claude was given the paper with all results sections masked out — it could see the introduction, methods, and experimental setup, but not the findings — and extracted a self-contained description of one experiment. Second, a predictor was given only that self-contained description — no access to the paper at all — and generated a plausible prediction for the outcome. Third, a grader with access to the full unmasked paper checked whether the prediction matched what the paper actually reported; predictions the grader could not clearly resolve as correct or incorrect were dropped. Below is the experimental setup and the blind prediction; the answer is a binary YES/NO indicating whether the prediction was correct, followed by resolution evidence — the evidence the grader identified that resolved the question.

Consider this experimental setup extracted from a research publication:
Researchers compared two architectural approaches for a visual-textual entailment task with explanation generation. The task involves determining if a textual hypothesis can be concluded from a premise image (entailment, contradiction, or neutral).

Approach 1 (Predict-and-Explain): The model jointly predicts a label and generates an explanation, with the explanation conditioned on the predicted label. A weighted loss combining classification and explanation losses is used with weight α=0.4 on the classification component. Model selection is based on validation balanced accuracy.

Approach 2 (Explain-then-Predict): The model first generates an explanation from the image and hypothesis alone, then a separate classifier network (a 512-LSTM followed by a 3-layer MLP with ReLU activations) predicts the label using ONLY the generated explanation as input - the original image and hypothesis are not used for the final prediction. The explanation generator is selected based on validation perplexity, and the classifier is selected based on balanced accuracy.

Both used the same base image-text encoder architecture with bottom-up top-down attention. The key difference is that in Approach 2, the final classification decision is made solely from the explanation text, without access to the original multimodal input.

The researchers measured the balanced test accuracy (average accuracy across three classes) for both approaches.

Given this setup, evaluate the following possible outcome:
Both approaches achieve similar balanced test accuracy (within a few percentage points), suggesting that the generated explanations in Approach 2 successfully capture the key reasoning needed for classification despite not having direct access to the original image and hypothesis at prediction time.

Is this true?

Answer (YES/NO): NO